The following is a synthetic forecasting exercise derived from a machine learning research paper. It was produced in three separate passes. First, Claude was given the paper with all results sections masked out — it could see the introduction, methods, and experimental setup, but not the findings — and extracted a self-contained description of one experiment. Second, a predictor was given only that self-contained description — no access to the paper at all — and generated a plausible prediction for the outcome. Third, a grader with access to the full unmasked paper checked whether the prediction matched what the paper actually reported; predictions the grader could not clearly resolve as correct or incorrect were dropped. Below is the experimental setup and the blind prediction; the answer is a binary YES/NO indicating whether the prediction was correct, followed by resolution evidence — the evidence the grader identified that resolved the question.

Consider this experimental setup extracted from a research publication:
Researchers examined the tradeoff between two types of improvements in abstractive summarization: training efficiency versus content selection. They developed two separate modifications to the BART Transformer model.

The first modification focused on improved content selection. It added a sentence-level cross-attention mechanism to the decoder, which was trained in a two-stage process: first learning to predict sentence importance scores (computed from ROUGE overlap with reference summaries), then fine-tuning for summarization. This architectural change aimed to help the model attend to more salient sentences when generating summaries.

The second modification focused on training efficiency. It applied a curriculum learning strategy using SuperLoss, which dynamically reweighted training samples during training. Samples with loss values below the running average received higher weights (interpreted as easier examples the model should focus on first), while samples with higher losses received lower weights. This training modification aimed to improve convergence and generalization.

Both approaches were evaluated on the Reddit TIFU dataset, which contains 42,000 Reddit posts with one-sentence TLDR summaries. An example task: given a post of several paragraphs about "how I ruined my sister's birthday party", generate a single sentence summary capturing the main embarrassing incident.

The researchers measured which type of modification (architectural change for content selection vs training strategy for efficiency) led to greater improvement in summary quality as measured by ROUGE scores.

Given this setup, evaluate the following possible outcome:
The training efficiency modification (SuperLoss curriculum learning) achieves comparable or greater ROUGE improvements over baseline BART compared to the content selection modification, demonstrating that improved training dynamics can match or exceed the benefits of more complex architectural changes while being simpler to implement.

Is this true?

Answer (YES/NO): YES